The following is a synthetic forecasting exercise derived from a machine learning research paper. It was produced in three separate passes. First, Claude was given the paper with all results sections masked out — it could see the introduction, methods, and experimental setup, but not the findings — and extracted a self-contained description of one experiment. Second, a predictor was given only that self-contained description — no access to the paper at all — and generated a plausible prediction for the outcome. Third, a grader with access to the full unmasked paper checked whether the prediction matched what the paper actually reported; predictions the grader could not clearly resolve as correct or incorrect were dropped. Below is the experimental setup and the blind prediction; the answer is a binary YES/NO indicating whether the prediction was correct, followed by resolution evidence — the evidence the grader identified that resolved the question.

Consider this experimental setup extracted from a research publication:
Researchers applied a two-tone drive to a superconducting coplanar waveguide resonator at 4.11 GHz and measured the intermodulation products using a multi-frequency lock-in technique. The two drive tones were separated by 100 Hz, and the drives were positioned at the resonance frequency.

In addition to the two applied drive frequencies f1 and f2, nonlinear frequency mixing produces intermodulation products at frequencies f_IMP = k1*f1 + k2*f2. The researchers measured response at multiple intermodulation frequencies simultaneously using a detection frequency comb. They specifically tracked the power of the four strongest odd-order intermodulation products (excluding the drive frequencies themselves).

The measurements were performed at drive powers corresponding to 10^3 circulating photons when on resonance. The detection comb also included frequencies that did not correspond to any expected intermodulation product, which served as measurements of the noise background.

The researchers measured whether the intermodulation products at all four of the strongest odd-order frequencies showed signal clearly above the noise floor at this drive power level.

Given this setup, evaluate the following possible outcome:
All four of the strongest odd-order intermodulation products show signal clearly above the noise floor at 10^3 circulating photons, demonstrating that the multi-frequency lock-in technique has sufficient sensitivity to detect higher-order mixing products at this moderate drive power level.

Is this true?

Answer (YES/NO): NO